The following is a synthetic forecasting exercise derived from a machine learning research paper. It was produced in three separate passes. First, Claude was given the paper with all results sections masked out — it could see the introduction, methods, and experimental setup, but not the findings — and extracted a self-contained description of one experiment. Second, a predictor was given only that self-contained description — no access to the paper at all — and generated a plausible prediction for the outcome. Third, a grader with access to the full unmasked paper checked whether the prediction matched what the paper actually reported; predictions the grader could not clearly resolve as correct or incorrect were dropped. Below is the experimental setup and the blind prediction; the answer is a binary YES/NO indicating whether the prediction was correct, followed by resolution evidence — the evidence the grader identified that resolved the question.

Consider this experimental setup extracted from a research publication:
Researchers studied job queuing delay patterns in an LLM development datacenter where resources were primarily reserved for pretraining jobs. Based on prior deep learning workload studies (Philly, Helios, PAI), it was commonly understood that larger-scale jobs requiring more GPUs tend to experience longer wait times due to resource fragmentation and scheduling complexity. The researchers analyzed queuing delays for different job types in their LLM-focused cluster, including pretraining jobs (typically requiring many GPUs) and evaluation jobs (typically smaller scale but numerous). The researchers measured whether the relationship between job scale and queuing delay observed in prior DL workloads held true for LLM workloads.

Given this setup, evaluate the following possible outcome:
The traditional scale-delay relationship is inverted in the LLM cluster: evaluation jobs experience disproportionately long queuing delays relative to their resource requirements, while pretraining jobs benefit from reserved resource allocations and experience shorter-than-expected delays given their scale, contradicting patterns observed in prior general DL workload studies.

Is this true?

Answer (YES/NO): YES